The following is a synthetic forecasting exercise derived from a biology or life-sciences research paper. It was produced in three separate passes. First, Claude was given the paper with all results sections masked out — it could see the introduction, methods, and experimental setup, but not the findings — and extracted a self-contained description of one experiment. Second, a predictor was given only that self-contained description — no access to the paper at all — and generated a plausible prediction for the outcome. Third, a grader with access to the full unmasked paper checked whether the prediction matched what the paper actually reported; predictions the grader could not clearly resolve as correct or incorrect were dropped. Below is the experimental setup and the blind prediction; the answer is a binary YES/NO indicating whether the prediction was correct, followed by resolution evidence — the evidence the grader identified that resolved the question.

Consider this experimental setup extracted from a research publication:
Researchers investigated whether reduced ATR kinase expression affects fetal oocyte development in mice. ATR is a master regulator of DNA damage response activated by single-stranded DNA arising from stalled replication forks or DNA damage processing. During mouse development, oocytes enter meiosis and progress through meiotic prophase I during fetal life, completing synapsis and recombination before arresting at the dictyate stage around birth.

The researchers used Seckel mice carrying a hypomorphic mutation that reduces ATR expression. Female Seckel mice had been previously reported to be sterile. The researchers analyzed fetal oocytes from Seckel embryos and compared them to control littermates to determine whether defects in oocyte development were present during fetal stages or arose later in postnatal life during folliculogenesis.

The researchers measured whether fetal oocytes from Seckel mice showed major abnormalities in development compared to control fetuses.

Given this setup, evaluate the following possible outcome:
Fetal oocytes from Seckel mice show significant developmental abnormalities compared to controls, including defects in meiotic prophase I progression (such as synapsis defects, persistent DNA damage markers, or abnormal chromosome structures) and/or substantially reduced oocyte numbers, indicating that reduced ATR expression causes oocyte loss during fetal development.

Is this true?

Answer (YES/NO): NO